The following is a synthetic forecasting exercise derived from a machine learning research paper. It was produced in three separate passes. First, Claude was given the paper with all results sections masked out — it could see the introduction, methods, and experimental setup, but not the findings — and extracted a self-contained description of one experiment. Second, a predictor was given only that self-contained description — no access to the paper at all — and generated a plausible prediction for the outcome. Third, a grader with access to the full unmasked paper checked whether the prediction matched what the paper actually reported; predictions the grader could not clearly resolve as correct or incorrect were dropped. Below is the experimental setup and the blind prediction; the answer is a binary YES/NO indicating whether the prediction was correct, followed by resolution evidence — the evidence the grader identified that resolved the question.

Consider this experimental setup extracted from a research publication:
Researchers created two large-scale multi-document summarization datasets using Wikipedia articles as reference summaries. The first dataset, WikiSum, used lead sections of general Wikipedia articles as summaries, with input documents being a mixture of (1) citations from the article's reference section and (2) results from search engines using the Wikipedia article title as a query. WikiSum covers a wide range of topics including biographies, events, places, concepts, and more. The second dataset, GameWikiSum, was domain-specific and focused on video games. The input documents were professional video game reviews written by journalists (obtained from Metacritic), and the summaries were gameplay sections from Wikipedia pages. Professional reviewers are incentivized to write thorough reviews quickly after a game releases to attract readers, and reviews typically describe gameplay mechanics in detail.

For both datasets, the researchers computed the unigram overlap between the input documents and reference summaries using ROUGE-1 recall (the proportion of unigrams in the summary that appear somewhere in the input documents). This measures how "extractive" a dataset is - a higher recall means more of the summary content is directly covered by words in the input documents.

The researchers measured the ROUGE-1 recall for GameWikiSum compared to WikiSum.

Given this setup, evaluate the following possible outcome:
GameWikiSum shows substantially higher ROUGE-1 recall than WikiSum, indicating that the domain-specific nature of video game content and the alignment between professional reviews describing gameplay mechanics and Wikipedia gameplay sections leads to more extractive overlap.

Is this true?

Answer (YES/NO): YES